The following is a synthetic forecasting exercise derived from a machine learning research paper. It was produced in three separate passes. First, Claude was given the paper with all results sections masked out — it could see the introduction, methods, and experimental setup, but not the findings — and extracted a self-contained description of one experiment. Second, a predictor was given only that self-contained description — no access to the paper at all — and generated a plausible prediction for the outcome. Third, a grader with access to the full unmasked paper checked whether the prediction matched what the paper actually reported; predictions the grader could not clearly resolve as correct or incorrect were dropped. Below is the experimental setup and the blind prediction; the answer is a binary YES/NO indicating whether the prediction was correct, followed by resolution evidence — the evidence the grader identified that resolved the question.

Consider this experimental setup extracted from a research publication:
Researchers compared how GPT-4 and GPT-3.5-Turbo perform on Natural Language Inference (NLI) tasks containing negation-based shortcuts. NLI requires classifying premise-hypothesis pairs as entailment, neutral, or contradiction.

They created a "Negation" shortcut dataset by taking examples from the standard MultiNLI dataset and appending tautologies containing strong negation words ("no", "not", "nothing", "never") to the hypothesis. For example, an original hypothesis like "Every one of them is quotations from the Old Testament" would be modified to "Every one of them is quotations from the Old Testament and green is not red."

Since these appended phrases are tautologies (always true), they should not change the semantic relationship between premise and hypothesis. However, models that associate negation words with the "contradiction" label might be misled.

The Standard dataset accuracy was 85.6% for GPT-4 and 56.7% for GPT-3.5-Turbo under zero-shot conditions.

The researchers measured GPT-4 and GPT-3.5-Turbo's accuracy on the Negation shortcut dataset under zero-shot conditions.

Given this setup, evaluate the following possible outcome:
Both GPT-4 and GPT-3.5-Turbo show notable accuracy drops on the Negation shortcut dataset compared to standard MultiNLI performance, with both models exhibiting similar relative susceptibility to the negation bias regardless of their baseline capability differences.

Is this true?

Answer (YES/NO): NO